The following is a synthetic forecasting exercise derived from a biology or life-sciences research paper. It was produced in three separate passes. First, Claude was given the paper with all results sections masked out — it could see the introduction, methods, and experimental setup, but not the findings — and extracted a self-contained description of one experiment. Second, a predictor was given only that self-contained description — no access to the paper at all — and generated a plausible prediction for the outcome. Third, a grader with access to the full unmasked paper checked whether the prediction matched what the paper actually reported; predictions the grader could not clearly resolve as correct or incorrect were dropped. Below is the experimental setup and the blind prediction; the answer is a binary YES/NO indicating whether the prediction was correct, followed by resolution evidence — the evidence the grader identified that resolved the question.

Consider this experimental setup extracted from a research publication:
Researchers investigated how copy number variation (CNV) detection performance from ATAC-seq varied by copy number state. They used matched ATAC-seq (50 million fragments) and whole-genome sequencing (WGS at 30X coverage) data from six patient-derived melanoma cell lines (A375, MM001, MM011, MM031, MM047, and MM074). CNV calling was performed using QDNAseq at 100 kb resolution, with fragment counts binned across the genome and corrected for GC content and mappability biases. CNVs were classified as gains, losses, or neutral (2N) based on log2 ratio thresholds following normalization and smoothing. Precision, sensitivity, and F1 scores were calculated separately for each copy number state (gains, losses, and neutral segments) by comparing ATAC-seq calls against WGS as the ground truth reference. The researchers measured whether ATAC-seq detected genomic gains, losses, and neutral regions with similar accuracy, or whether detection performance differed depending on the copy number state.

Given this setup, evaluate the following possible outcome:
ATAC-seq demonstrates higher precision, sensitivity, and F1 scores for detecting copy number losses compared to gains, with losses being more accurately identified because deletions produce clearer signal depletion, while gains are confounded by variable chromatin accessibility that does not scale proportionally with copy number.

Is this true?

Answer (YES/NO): NO